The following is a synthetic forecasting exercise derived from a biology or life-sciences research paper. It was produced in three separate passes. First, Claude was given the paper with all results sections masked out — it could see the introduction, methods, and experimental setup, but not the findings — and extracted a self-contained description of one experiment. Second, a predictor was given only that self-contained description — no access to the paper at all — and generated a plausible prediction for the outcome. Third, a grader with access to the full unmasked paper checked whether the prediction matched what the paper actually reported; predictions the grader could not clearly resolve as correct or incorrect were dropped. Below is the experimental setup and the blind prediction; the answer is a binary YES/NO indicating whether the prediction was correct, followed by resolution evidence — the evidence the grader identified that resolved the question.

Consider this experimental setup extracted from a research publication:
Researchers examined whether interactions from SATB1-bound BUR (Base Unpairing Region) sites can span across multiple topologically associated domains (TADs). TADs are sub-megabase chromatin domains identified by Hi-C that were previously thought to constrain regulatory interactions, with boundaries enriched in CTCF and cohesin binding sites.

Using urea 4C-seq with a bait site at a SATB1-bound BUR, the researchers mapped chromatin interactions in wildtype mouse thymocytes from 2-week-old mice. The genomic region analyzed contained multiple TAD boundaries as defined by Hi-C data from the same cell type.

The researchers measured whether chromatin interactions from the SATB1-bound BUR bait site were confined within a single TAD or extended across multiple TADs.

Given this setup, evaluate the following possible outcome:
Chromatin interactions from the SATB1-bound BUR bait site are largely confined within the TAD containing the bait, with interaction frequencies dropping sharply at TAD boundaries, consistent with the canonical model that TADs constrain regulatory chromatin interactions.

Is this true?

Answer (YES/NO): NO